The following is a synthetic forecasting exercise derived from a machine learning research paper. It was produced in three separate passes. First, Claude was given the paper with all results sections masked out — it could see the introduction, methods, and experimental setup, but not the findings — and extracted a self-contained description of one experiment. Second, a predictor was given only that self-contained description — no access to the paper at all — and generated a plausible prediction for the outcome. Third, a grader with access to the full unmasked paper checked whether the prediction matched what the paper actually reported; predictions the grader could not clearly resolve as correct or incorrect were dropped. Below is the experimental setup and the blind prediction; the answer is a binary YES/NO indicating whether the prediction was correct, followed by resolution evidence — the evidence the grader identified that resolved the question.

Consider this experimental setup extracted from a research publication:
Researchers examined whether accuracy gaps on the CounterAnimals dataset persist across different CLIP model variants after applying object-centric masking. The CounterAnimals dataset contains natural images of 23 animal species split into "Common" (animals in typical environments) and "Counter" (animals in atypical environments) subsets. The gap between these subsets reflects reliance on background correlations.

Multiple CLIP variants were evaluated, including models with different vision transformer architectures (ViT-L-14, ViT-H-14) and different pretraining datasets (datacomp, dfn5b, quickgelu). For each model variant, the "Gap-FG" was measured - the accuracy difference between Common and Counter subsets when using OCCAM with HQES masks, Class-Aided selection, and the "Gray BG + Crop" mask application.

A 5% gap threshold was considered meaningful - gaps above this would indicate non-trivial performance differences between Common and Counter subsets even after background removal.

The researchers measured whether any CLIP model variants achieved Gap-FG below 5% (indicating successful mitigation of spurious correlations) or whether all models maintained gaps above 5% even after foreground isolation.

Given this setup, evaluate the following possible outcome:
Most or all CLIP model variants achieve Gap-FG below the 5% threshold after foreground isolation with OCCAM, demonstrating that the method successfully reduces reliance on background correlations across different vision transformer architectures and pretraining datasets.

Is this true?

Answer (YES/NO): NO